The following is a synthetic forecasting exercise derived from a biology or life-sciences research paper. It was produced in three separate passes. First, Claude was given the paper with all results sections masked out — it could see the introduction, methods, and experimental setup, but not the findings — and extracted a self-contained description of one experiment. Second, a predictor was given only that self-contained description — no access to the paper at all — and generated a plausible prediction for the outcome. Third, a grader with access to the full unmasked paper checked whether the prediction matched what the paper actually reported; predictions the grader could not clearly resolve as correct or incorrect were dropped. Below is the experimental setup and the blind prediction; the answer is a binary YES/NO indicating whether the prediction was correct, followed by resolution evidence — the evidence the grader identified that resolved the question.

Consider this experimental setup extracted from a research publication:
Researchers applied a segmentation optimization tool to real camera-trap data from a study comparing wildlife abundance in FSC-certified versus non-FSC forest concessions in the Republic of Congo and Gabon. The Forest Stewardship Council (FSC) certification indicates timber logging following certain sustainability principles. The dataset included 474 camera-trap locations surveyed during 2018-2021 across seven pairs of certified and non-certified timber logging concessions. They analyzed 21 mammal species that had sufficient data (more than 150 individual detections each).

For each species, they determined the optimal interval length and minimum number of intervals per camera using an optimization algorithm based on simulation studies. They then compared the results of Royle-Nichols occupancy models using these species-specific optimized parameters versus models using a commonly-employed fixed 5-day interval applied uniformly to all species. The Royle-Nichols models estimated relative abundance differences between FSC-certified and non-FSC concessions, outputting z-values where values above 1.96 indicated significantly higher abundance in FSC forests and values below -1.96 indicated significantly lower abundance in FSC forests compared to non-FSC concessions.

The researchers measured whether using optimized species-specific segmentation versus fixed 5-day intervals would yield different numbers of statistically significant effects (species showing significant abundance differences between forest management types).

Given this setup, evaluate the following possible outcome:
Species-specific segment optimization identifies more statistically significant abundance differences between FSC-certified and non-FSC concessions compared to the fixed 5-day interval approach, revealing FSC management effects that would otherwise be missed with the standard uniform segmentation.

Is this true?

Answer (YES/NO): NO